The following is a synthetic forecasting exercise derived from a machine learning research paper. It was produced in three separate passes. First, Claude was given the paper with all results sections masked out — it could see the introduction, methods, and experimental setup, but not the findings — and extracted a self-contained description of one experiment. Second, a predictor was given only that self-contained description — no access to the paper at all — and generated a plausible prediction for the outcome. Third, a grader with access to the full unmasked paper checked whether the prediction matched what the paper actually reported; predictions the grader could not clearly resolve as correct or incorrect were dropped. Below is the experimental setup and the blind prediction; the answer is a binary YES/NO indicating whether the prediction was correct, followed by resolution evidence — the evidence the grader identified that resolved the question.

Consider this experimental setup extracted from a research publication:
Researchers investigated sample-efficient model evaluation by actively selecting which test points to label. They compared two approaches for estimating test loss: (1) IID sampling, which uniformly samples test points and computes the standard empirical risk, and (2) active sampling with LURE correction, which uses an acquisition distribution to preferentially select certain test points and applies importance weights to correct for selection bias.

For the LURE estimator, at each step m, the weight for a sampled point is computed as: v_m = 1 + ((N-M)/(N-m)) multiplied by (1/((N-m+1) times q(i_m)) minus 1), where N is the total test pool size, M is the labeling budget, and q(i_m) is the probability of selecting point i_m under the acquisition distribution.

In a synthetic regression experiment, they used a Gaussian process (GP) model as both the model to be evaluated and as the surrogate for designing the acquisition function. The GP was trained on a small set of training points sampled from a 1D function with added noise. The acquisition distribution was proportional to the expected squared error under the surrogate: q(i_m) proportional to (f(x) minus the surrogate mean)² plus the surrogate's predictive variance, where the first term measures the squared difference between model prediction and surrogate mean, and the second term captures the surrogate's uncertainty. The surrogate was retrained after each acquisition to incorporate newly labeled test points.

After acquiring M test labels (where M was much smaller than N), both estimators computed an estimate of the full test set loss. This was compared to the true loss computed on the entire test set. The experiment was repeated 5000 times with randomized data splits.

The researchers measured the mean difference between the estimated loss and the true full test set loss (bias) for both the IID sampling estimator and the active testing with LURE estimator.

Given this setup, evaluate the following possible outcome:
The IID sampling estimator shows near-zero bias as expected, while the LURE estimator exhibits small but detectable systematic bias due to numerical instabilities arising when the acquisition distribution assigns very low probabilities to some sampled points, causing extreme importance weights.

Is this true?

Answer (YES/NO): NO